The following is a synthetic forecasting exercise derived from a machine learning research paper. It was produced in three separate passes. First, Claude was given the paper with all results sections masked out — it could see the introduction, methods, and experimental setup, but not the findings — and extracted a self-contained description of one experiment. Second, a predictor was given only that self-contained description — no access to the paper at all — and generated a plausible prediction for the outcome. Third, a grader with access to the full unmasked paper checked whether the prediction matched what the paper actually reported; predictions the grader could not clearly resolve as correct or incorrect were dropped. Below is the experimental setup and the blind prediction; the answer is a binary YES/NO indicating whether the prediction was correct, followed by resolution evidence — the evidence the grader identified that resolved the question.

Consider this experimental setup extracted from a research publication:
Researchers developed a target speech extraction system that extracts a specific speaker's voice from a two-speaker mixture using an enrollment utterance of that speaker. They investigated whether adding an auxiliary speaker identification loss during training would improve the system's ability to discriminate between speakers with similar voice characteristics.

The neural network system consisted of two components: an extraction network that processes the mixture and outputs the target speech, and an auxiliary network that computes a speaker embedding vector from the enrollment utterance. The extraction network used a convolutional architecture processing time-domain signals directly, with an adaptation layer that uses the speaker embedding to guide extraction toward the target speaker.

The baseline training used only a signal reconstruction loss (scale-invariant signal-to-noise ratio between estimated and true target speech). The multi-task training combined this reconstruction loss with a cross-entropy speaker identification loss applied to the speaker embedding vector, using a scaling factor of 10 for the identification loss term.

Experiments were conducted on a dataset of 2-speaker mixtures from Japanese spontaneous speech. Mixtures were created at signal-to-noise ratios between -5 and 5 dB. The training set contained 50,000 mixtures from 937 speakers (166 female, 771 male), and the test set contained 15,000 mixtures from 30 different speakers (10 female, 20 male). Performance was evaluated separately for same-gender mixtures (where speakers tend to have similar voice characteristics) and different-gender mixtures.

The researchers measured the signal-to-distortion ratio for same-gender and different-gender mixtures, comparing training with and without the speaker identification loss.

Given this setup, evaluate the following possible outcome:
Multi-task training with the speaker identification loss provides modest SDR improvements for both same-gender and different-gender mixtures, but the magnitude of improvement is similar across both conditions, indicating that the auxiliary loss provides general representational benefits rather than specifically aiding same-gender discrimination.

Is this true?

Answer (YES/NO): NO